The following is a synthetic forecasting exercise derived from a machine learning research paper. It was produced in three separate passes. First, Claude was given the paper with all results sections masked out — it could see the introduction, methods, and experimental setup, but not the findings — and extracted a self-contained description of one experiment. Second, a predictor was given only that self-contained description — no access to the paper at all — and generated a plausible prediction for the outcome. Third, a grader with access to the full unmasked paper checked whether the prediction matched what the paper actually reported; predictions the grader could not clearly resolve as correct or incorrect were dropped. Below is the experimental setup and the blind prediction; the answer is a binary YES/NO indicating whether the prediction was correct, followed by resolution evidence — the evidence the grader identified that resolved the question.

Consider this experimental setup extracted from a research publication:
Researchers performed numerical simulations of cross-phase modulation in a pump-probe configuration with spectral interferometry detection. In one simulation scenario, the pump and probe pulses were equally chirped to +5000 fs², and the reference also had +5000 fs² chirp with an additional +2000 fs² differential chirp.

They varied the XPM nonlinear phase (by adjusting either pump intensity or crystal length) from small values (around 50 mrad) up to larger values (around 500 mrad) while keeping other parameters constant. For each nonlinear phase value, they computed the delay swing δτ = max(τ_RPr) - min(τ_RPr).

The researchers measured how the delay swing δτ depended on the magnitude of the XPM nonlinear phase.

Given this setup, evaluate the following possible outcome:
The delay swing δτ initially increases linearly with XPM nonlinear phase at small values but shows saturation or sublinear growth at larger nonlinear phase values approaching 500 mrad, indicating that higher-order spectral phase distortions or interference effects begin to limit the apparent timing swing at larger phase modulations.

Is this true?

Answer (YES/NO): NO